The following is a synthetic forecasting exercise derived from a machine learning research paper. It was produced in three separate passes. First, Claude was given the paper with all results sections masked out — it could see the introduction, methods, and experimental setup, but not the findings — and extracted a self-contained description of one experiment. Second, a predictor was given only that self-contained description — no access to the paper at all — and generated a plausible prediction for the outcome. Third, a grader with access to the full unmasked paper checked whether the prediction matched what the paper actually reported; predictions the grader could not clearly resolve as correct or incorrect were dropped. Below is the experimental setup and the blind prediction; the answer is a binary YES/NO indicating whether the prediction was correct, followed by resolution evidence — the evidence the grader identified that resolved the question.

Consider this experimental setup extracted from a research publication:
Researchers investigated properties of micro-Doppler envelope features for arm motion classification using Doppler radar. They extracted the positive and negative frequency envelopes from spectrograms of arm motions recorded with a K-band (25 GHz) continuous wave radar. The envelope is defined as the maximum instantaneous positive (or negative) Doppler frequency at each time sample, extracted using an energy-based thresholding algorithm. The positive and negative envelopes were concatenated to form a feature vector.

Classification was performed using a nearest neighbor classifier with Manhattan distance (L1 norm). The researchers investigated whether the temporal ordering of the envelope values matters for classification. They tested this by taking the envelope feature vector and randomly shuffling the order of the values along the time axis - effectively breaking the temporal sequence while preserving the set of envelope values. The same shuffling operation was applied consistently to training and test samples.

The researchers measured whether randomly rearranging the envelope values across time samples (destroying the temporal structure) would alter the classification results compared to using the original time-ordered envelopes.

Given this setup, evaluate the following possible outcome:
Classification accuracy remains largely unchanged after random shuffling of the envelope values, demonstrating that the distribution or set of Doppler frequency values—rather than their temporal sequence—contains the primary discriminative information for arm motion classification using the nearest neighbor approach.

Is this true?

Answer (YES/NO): YES